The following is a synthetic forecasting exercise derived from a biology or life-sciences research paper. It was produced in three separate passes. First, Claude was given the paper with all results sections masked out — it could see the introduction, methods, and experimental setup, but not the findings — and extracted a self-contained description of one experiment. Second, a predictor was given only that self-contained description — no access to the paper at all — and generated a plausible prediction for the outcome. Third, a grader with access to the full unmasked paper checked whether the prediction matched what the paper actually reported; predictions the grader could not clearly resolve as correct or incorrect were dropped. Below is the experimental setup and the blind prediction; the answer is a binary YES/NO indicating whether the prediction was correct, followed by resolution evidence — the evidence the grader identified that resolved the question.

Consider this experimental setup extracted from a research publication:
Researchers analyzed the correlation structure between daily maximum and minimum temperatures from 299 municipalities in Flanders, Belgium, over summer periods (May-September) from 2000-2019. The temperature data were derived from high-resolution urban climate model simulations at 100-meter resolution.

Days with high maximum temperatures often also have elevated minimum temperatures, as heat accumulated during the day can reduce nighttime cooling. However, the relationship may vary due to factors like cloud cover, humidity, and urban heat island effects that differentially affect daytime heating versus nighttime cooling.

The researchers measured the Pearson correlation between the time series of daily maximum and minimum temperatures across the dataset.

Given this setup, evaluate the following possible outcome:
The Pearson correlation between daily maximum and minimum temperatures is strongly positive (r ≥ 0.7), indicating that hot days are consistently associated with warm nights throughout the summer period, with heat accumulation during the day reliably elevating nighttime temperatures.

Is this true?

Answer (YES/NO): YES